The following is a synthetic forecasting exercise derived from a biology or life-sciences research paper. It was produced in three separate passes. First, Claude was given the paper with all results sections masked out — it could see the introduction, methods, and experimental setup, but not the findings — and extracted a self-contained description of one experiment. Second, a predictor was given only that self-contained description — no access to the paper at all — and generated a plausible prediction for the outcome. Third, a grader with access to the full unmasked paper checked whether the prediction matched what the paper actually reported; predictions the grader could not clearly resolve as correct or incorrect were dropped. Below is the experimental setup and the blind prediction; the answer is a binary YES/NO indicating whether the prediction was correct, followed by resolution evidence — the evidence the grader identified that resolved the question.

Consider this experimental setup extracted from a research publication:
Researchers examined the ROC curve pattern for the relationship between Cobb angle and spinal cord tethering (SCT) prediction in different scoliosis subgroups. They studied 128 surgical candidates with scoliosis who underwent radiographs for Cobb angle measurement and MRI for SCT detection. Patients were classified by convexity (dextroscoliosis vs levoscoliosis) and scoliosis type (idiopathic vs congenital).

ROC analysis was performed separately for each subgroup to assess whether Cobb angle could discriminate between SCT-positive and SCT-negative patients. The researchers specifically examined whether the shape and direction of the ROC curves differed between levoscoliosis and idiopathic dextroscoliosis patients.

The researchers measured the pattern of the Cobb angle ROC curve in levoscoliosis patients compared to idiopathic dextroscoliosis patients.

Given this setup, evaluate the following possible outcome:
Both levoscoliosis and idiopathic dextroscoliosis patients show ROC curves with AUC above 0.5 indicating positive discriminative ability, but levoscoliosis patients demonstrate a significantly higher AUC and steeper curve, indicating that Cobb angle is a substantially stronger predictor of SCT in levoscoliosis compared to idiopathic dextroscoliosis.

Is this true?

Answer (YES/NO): NO